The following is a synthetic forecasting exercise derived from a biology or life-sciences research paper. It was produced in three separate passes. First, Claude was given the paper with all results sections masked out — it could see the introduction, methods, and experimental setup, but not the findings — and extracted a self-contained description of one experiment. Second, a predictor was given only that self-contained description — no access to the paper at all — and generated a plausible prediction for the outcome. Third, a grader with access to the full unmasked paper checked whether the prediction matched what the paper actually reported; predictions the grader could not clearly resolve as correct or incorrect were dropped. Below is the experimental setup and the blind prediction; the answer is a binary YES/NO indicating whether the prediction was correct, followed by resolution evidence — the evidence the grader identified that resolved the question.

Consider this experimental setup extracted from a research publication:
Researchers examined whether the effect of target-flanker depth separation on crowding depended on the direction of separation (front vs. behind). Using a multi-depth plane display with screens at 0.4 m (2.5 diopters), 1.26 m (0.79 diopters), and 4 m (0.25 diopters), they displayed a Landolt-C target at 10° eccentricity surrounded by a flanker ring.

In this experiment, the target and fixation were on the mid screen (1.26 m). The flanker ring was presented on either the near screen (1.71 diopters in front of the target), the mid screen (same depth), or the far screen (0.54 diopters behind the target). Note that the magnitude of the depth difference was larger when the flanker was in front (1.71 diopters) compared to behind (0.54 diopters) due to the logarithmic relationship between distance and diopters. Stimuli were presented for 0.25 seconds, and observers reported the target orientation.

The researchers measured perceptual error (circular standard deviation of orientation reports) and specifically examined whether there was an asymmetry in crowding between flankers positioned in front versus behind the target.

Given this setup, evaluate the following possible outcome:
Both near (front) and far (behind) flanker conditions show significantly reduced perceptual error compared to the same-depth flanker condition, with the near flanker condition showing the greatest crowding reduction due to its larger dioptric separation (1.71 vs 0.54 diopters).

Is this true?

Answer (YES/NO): NO